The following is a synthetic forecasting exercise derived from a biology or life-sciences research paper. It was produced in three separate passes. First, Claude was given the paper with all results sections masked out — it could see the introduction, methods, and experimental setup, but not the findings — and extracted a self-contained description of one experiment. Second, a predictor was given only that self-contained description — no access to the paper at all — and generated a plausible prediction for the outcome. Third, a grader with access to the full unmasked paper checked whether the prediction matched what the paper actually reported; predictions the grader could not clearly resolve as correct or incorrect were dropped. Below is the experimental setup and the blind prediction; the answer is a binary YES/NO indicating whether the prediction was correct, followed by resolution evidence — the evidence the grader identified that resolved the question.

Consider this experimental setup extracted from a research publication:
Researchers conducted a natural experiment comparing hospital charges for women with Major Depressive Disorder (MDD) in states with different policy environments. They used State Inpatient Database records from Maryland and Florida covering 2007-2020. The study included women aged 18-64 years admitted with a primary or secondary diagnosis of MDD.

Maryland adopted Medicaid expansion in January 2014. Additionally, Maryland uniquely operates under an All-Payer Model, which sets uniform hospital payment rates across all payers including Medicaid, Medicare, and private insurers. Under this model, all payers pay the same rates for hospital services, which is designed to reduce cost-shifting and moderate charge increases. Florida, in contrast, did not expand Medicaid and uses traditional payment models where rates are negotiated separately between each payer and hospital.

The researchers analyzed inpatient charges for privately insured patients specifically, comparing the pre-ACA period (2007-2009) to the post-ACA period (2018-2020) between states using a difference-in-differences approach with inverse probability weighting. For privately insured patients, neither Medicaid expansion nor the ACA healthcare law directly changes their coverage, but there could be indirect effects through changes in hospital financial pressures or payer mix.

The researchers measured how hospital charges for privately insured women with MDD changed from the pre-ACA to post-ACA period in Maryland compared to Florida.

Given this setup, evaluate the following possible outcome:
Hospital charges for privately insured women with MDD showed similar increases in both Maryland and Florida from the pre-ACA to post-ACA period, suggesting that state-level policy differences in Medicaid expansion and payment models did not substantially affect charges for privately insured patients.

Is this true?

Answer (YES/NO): NO